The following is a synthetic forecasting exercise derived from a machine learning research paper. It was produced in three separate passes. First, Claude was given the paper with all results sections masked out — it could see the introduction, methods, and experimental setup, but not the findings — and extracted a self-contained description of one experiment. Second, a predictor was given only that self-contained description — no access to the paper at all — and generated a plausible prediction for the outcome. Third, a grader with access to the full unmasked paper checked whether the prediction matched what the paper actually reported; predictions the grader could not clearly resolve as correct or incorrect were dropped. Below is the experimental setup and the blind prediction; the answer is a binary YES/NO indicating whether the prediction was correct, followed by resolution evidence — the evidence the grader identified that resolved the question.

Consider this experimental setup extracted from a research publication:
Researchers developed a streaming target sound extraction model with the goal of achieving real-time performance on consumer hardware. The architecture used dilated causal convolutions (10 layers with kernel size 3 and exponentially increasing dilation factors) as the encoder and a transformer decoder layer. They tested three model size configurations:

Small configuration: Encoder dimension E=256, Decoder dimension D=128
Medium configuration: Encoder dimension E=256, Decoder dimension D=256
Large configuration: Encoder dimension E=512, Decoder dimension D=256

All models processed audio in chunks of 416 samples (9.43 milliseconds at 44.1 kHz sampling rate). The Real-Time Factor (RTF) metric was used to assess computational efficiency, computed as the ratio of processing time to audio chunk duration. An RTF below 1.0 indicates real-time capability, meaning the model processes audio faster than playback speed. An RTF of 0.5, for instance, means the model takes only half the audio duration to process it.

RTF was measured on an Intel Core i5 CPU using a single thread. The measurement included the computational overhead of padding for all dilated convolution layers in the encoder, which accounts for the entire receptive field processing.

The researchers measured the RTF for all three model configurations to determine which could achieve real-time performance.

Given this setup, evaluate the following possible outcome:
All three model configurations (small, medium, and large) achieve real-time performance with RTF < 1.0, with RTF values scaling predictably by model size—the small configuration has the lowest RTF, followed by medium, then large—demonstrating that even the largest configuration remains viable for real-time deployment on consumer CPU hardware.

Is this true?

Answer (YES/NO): YES